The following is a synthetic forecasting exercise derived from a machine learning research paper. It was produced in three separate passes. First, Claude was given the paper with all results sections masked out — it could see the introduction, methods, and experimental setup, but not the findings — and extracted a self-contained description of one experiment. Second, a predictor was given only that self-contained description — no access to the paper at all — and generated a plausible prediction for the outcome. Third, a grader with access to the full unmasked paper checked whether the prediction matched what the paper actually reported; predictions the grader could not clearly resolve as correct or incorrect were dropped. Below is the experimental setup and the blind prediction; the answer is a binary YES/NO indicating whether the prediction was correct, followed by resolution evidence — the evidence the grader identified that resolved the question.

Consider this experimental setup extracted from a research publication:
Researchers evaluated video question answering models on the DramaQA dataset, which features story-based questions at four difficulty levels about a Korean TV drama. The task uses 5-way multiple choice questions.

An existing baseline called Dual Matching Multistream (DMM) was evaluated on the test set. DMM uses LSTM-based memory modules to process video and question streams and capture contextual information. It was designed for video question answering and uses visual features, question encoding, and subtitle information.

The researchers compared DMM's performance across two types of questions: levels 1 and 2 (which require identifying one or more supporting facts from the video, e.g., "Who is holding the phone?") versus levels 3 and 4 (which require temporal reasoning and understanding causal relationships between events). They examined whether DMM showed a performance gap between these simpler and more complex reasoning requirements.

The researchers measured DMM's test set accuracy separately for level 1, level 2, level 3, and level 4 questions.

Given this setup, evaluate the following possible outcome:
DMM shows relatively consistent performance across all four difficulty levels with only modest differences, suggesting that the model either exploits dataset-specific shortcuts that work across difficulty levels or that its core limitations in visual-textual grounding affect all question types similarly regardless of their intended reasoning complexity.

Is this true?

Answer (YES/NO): NO